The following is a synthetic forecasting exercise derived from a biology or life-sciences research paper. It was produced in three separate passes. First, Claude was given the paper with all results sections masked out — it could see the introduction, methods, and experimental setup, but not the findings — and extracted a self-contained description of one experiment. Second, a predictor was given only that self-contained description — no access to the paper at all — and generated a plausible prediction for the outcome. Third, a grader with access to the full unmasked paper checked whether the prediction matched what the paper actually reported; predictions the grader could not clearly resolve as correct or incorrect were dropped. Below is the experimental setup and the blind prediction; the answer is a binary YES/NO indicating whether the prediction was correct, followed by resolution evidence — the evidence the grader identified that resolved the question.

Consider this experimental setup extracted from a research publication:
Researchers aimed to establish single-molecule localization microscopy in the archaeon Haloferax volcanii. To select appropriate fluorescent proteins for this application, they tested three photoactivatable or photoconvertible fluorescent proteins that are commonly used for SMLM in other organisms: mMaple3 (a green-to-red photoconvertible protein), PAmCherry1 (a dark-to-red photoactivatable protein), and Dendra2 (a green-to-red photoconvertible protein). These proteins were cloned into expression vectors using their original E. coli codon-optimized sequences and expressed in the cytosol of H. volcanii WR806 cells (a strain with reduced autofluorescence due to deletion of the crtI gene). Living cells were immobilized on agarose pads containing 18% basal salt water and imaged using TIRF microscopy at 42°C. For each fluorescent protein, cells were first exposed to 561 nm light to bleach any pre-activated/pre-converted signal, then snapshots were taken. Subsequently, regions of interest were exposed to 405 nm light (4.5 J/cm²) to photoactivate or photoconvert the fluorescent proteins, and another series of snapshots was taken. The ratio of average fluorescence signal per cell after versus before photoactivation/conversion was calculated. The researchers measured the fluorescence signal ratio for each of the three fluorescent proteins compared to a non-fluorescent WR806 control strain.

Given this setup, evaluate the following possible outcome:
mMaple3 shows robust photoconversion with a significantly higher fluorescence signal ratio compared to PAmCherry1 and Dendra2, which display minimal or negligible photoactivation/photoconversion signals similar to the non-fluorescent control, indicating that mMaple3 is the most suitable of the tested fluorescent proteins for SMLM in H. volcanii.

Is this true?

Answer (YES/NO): NO